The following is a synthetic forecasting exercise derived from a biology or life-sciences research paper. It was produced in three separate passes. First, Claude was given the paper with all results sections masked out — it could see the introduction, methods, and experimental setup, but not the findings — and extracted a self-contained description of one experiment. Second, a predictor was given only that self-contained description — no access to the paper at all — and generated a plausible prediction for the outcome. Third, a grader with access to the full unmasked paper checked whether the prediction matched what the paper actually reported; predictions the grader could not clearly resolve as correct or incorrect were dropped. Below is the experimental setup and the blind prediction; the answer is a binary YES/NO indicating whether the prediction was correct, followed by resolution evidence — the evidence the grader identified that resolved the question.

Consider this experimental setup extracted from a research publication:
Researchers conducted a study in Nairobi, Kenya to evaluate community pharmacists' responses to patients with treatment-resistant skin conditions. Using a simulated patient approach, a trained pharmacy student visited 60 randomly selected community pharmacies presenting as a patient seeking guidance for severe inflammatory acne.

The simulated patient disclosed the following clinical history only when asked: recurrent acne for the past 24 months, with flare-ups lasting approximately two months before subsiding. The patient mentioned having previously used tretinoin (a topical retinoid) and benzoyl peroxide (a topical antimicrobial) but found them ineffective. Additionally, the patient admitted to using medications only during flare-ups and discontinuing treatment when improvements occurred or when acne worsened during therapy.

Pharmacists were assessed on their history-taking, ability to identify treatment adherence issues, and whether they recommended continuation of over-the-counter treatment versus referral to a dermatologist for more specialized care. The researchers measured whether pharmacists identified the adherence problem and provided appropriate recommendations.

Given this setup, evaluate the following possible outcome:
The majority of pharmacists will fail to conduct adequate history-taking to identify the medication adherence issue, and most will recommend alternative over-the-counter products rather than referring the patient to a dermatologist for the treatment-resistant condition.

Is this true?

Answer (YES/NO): YES